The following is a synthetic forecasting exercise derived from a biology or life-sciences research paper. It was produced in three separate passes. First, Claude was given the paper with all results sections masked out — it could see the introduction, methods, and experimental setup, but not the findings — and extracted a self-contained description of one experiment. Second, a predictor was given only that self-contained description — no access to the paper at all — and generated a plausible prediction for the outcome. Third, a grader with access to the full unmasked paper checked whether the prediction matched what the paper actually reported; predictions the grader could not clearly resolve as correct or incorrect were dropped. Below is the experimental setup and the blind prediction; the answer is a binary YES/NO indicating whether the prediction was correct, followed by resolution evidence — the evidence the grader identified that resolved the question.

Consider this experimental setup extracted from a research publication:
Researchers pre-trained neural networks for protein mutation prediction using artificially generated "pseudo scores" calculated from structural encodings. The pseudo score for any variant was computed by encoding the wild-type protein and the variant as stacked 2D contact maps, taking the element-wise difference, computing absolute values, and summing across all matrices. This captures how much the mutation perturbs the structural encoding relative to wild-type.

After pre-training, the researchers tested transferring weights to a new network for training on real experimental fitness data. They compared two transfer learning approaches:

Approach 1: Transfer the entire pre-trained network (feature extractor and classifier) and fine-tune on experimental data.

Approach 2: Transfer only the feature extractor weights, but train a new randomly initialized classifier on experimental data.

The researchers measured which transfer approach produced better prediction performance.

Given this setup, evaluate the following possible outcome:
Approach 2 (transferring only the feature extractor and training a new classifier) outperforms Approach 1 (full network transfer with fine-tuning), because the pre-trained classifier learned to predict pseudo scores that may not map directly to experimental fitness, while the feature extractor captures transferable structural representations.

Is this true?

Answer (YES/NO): YES